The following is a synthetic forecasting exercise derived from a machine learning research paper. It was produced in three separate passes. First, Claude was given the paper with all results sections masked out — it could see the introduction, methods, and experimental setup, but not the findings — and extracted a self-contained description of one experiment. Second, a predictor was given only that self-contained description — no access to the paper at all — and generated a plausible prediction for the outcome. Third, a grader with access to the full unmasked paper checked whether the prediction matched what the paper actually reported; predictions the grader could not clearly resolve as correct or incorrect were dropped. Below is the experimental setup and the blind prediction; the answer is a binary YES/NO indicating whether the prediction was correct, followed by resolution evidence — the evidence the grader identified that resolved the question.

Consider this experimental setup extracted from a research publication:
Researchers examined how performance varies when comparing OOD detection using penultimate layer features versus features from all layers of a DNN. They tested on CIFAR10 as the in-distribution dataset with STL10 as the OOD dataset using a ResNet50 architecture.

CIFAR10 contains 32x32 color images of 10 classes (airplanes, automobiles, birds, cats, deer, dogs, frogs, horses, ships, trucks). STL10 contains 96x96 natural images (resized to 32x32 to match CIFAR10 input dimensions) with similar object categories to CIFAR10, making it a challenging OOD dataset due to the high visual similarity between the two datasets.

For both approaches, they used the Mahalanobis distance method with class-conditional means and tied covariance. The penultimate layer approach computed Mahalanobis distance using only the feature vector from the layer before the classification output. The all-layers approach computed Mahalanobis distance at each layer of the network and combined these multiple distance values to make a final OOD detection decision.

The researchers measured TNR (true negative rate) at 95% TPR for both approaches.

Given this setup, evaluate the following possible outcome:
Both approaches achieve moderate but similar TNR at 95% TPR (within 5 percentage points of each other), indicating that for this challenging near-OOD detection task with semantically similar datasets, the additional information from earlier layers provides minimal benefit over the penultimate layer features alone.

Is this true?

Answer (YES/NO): NO